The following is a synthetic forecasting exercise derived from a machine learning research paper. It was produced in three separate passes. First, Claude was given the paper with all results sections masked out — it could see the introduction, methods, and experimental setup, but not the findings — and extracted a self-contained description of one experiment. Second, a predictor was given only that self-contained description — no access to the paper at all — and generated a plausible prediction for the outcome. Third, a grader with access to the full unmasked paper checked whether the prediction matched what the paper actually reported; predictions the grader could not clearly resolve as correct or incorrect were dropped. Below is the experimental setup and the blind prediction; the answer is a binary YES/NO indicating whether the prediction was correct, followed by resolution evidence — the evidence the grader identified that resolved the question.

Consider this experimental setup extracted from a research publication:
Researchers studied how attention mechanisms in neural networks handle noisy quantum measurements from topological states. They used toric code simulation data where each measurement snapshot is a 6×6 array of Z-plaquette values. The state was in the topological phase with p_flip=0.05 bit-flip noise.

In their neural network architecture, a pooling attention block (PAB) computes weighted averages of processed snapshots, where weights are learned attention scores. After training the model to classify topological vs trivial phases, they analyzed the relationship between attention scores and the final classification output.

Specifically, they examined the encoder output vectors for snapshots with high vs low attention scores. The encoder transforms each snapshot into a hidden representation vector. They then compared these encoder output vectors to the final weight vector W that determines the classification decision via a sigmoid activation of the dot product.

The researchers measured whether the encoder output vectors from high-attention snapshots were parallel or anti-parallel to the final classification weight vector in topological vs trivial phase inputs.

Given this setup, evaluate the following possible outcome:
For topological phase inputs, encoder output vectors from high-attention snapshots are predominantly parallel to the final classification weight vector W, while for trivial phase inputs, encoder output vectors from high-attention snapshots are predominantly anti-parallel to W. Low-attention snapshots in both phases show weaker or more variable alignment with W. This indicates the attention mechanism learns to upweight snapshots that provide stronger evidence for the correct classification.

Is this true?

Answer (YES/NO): NO